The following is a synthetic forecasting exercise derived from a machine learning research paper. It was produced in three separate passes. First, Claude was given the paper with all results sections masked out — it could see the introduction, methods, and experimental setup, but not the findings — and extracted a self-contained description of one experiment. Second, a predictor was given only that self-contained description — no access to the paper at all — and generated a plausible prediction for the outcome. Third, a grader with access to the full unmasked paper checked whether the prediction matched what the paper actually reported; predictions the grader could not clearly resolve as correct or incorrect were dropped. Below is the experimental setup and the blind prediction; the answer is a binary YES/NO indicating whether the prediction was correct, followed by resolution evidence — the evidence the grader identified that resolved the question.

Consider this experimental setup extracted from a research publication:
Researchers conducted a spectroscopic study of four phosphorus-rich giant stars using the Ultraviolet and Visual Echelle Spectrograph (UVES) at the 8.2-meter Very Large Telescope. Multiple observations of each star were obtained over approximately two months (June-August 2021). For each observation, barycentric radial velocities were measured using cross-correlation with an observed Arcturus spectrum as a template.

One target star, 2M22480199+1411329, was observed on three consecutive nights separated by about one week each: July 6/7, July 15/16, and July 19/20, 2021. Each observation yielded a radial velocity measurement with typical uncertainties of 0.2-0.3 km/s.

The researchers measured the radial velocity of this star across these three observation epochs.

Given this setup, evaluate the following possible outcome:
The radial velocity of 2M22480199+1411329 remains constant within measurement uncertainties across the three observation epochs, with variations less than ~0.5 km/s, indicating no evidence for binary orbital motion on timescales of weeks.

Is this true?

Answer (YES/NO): NO